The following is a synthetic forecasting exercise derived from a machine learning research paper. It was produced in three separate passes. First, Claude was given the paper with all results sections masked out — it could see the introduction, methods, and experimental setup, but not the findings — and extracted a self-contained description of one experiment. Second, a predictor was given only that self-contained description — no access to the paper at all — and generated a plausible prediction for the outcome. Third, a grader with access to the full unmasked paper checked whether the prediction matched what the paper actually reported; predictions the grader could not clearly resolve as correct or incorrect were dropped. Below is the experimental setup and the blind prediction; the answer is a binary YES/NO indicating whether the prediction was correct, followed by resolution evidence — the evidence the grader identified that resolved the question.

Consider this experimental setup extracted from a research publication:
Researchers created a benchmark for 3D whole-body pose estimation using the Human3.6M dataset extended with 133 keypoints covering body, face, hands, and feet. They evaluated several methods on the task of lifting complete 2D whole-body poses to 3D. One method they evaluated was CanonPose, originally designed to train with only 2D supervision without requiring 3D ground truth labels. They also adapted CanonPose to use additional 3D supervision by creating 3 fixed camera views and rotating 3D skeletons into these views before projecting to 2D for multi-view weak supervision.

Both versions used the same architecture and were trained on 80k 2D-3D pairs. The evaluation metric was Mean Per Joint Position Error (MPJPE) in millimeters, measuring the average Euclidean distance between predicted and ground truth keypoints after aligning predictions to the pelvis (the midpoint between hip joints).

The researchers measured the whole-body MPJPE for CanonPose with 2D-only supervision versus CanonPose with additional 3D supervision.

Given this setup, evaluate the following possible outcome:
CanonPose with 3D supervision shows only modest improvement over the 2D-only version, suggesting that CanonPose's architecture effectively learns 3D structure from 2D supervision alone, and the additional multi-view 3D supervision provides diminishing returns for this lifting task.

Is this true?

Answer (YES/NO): NO